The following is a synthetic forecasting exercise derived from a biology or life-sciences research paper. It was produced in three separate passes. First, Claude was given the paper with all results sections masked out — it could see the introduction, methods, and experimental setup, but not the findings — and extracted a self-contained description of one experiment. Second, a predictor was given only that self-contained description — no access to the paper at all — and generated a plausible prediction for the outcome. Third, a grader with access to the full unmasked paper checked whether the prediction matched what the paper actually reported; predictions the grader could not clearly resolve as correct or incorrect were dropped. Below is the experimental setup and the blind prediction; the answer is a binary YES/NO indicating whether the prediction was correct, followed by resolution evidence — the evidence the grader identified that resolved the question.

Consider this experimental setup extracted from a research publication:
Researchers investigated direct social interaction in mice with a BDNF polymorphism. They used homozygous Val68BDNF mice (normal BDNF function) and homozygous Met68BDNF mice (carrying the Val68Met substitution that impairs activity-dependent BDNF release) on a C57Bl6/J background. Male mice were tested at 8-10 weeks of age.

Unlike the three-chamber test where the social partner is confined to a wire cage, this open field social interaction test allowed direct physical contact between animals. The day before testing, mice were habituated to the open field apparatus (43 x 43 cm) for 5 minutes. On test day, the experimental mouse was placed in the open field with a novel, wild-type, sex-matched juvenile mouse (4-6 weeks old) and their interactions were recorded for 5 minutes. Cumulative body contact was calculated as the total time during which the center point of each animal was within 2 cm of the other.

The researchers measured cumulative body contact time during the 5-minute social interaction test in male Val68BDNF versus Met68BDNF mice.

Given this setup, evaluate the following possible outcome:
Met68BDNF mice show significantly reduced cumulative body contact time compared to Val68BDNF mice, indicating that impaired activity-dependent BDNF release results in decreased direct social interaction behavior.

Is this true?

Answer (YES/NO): YES